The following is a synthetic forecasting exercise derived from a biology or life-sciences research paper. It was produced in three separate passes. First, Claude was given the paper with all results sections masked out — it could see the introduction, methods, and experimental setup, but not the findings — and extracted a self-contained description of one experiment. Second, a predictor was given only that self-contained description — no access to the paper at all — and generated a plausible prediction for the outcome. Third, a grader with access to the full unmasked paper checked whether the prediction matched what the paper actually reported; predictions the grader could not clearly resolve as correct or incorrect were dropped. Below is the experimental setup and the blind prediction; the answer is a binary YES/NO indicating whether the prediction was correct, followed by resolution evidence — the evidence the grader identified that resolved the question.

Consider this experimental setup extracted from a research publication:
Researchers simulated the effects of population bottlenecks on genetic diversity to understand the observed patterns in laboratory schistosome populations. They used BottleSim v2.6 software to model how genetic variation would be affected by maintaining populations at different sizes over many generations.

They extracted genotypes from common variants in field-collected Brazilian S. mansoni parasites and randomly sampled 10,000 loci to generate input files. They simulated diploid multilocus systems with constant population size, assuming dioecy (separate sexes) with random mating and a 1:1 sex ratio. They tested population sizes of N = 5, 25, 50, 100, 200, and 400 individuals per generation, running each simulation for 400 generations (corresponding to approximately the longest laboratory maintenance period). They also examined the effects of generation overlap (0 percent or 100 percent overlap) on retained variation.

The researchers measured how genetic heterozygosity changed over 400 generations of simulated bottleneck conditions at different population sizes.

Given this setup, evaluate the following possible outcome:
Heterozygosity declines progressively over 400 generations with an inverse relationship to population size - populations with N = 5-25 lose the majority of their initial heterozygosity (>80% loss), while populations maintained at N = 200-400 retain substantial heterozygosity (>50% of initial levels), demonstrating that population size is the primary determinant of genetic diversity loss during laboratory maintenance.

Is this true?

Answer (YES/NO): NO